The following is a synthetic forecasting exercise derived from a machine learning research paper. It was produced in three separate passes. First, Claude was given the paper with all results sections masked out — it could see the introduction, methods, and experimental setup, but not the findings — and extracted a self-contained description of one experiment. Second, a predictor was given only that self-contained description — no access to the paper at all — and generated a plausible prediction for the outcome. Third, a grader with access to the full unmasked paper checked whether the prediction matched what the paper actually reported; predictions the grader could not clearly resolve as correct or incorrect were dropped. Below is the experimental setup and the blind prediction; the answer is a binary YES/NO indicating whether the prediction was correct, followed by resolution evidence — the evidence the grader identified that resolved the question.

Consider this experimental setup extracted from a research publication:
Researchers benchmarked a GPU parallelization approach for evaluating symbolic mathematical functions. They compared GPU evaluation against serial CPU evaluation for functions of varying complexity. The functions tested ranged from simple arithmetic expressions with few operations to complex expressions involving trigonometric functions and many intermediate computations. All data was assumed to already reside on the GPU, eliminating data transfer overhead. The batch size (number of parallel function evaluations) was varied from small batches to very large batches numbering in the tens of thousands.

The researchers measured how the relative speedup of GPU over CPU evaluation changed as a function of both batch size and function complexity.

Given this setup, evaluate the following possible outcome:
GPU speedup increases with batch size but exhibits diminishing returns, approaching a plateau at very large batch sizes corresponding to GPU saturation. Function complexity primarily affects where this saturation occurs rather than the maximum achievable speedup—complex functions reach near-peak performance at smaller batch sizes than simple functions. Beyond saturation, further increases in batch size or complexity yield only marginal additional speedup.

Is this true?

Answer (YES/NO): NO